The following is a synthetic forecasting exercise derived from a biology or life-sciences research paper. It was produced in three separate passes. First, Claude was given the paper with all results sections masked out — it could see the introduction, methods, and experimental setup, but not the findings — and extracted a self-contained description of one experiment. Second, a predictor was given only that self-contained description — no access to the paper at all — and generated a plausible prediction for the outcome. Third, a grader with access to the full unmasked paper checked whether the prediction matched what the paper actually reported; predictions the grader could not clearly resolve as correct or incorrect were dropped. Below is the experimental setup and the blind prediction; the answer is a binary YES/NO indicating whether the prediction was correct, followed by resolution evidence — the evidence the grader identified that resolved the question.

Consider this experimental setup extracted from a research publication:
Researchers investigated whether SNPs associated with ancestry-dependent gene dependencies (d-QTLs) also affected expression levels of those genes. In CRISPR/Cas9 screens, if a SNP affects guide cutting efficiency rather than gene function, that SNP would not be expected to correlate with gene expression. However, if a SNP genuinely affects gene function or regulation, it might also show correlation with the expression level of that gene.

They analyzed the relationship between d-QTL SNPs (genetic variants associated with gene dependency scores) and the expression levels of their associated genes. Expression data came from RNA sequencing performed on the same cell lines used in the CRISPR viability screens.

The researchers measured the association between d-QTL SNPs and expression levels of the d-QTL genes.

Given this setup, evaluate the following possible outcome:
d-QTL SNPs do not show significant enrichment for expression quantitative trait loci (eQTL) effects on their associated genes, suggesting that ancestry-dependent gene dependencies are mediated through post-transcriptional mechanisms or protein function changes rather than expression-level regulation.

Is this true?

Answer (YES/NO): NO